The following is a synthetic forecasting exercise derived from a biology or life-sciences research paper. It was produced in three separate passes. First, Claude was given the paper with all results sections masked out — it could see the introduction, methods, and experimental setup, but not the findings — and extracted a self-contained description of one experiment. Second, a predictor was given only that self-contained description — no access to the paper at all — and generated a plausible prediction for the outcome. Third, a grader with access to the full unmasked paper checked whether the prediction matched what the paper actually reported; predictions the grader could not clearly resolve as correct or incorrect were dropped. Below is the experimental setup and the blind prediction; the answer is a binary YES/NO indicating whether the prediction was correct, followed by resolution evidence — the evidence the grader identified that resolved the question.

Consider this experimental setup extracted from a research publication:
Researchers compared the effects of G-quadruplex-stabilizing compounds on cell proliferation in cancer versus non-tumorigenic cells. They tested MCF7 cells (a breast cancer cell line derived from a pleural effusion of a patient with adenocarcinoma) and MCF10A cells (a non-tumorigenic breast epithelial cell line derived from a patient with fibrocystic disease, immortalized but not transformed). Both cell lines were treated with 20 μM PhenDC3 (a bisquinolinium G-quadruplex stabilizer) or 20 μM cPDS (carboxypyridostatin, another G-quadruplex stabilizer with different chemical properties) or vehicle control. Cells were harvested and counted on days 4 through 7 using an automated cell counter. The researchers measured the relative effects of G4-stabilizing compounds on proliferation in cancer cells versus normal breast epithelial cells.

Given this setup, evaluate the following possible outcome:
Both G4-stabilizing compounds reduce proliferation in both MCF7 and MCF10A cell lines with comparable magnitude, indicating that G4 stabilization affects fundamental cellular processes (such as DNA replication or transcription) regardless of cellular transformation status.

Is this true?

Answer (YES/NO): NO